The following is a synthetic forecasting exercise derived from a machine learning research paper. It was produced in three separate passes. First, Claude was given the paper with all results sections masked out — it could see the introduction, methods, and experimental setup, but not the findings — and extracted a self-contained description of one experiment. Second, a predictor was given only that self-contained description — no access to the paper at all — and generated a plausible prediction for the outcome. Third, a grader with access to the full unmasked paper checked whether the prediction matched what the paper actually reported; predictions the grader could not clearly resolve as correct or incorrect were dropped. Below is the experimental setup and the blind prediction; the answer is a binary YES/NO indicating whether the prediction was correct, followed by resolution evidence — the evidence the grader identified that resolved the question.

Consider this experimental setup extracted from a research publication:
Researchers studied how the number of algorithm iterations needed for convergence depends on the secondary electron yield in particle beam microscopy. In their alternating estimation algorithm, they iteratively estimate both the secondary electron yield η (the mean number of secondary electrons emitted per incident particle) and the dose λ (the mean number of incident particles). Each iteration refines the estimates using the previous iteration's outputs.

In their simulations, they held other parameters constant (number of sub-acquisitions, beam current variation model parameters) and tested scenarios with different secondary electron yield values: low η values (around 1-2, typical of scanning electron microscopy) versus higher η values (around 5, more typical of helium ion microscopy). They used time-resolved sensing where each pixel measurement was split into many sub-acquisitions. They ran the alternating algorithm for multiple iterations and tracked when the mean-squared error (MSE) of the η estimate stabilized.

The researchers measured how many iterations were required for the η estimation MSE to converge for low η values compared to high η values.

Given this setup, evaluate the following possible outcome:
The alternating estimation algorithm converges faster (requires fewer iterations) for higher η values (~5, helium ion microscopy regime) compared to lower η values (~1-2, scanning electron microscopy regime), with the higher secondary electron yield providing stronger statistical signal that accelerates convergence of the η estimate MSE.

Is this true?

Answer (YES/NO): YES